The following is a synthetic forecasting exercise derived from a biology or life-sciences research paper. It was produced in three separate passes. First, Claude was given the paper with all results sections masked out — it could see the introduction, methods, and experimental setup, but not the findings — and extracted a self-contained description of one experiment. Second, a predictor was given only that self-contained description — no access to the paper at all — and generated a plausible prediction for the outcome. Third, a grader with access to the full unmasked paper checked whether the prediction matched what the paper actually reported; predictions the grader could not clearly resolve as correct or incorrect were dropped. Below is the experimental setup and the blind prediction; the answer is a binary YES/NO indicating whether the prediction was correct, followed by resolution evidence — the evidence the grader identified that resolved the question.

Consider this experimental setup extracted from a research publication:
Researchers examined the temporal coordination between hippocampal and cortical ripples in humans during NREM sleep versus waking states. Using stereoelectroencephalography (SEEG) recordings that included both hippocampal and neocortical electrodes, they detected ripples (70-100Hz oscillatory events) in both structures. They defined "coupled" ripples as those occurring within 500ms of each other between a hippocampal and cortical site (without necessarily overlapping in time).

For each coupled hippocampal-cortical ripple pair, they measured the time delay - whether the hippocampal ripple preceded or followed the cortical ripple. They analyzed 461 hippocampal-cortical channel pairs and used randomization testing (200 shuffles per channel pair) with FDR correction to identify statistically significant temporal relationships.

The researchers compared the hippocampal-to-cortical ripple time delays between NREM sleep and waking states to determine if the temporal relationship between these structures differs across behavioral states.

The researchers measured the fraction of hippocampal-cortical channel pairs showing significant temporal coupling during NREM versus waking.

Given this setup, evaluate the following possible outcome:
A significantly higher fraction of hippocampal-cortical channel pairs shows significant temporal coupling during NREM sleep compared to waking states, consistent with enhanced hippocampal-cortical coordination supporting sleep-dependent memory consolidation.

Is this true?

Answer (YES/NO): NO